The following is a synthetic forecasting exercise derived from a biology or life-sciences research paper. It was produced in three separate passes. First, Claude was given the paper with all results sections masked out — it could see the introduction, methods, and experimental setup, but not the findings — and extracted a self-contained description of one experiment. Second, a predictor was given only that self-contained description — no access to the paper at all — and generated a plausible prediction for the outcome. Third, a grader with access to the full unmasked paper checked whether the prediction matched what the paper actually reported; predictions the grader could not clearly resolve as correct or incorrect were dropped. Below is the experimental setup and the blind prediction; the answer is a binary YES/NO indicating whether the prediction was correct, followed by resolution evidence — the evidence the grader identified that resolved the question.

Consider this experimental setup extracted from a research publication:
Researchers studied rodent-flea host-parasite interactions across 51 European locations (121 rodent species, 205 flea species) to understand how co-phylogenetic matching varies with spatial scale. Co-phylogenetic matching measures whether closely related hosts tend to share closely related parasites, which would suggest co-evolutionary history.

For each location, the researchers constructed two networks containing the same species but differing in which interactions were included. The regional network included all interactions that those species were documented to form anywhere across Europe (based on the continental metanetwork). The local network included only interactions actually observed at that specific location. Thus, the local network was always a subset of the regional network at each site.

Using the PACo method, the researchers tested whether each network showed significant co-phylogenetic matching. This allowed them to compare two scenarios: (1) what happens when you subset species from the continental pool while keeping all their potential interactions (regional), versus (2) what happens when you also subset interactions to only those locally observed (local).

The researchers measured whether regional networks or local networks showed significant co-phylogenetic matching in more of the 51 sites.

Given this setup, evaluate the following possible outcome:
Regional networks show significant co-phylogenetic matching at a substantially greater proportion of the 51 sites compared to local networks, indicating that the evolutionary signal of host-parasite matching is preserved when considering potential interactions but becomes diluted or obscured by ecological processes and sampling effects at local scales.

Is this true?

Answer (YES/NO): NO